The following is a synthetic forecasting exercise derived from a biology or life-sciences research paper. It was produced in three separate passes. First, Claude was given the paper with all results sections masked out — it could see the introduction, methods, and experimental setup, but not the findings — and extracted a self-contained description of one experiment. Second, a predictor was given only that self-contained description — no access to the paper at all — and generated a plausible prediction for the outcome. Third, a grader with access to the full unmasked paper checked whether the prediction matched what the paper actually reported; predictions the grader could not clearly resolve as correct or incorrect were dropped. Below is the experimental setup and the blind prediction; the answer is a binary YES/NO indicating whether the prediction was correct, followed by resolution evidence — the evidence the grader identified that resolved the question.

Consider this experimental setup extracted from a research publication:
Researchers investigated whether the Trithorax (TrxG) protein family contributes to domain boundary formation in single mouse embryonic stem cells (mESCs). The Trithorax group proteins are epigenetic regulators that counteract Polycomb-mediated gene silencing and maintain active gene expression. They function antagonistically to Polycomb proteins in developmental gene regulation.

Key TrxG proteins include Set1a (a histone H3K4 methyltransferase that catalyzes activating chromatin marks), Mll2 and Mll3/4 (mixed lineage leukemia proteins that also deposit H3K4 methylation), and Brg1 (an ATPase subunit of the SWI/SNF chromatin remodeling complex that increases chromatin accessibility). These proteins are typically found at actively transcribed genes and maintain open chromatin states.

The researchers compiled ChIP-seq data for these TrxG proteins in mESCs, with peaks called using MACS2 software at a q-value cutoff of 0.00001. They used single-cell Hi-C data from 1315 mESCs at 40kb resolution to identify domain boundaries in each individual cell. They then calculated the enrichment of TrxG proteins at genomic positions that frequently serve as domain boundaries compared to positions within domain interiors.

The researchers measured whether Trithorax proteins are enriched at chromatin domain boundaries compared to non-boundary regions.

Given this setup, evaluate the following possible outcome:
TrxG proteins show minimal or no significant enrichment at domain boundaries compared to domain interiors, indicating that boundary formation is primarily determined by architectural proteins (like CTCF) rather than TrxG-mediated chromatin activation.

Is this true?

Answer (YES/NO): NO